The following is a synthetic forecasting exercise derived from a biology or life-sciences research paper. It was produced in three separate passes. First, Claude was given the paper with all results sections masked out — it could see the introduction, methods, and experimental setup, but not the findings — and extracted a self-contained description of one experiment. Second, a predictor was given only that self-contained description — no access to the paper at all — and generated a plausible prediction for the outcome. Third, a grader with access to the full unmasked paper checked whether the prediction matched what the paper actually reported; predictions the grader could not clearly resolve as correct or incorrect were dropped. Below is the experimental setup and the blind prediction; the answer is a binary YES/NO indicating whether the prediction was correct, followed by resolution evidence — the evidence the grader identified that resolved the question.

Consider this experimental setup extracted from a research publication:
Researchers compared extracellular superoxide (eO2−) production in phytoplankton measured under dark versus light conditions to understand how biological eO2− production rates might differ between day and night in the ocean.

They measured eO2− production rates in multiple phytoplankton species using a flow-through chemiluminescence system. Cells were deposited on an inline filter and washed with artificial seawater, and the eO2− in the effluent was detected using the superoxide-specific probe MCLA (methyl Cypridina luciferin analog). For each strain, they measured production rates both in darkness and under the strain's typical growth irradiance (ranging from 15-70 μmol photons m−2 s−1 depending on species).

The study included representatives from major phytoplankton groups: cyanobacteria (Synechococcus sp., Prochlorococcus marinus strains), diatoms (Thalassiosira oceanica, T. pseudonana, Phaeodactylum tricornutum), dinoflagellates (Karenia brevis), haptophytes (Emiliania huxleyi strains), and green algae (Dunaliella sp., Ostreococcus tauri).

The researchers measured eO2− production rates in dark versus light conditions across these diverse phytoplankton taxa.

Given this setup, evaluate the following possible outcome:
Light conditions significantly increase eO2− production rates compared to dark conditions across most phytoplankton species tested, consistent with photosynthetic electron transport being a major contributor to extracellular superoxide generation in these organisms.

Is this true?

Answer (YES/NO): YES